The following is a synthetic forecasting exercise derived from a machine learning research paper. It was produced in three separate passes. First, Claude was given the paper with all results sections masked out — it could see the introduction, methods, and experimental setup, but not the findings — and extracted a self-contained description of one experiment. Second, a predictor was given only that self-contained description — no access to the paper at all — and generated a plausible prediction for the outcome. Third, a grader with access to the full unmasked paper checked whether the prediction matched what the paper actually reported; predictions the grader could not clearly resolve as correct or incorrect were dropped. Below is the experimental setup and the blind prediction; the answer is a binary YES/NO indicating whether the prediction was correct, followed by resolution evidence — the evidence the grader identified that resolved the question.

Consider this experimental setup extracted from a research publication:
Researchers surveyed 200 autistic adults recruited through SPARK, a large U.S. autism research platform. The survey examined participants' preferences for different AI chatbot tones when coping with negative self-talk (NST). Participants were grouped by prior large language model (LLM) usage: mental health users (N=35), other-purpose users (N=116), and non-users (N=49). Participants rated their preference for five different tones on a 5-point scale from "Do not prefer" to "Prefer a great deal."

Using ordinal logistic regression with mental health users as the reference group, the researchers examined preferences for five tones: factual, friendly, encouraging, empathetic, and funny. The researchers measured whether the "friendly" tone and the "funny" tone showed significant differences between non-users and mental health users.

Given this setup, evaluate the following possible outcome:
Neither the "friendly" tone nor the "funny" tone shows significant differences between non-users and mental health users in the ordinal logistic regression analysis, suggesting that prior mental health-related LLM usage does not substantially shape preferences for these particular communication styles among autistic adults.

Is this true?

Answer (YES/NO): NO